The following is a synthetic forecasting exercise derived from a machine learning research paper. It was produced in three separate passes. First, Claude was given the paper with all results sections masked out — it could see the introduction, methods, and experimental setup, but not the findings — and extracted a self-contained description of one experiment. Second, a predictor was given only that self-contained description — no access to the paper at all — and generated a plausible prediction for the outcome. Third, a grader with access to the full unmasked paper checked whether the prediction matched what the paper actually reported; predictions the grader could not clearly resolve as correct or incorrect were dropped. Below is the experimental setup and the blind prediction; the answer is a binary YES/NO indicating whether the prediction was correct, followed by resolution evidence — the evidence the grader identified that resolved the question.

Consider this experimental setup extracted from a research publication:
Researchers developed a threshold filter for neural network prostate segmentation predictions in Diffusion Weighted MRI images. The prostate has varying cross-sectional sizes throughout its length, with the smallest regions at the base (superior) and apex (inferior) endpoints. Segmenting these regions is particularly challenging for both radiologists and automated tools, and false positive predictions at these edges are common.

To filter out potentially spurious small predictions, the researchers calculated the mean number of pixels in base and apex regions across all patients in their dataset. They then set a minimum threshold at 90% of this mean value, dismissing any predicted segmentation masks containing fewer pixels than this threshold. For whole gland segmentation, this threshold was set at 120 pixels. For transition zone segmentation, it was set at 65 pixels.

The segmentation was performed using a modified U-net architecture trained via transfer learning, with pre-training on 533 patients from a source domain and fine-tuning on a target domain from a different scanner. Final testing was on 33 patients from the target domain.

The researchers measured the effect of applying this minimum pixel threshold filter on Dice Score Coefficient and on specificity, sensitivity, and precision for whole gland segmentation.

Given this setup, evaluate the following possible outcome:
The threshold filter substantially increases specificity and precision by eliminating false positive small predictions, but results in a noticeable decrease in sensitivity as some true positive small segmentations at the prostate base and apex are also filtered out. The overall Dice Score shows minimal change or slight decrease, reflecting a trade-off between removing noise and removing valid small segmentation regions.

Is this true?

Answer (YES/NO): NO